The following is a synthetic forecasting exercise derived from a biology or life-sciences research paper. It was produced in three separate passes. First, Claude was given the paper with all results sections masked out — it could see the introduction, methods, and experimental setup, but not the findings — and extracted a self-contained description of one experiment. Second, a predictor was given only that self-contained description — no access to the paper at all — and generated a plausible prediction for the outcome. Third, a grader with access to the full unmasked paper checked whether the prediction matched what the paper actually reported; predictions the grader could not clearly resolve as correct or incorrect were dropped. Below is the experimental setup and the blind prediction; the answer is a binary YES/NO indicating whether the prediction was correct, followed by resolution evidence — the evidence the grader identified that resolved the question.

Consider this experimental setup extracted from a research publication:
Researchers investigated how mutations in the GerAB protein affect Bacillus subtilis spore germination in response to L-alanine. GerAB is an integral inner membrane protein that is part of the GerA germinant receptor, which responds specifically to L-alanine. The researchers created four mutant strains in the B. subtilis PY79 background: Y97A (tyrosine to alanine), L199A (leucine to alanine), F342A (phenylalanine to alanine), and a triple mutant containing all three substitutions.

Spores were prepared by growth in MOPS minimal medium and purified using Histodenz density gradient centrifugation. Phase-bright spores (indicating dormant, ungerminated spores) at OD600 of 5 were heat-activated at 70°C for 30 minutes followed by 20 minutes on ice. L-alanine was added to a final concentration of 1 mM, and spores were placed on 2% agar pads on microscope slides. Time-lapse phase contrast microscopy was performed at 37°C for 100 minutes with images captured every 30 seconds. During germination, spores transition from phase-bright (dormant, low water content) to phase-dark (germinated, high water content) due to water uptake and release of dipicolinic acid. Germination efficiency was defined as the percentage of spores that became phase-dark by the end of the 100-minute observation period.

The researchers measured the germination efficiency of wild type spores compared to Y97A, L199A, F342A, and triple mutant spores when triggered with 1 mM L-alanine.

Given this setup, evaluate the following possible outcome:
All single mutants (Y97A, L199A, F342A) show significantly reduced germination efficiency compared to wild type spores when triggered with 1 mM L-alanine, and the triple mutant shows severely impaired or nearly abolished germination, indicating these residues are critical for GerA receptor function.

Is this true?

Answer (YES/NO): YES